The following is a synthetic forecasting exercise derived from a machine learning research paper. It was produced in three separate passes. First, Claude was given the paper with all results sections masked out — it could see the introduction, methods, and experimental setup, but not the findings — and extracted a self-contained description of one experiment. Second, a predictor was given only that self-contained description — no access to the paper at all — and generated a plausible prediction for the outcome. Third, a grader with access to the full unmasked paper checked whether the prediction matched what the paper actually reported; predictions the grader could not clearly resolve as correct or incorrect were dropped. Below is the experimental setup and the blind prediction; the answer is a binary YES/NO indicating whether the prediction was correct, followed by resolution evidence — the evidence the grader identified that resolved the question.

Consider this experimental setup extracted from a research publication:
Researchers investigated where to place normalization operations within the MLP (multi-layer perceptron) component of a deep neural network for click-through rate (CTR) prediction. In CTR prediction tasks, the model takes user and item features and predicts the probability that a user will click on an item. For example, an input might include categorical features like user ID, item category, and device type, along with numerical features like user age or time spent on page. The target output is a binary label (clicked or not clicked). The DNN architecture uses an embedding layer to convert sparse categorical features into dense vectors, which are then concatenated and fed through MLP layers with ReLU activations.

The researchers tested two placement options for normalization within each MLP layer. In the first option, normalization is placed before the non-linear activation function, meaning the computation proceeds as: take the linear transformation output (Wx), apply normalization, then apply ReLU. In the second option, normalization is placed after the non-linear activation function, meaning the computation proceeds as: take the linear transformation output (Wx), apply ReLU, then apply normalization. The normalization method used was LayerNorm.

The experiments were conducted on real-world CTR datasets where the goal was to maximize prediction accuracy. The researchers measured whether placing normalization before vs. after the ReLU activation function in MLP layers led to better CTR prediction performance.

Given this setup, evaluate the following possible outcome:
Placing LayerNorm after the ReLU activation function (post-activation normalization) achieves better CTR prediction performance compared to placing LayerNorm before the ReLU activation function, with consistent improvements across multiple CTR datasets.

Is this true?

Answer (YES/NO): NO